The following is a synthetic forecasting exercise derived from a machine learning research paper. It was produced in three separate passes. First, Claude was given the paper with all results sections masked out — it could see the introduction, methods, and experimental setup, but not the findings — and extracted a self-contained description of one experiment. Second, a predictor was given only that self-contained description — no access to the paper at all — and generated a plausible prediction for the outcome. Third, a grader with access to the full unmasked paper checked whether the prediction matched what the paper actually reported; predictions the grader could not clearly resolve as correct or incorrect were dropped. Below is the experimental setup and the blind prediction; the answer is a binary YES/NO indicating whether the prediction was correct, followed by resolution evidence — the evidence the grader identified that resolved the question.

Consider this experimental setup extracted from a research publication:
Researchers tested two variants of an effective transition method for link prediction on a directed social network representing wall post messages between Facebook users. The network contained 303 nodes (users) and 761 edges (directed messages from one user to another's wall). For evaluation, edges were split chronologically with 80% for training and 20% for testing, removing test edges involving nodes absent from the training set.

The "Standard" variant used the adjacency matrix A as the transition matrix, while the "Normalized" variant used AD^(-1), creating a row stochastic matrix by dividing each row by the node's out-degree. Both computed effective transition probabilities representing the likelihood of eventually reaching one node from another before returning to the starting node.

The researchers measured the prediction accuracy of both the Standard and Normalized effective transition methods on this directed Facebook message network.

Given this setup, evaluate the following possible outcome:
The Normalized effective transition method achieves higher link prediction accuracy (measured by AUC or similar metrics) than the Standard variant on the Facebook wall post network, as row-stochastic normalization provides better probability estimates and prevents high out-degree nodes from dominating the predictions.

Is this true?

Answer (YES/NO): NO